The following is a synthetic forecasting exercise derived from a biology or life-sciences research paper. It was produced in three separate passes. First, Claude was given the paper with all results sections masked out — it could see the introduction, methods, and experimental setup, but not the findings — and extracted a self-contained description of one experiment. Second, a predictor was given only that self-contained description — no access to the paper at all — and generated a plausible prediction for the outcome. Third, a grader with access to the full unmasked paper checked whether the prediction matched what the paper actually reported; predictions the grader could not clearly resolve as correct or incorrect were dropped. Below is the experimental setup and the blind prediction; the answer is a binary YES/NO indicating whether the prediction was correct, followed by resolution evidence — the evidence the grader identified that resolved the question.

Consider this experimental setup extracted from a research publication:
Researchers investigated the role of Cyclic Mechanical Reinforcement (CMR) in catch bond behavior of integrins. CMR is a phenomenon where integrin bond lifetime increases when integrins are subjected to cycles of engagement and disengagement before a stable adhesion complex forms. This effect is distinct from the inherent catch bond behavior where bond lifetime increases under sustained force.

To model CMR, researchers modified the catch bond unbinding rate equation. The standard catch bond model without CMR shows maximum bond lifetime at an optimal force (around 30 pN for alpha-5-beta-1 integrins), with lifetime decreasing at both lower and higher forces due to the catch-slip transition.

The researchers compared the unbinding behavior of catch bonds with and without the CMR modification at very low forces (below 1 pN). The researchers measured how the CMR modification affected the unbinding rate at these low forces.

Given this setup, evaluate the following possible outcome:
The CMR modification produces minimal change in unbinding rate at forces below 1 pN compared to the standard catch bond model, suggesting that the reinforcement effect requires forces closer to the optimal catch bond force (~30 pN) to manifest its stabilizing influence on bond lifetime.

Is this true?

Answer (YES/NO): NO